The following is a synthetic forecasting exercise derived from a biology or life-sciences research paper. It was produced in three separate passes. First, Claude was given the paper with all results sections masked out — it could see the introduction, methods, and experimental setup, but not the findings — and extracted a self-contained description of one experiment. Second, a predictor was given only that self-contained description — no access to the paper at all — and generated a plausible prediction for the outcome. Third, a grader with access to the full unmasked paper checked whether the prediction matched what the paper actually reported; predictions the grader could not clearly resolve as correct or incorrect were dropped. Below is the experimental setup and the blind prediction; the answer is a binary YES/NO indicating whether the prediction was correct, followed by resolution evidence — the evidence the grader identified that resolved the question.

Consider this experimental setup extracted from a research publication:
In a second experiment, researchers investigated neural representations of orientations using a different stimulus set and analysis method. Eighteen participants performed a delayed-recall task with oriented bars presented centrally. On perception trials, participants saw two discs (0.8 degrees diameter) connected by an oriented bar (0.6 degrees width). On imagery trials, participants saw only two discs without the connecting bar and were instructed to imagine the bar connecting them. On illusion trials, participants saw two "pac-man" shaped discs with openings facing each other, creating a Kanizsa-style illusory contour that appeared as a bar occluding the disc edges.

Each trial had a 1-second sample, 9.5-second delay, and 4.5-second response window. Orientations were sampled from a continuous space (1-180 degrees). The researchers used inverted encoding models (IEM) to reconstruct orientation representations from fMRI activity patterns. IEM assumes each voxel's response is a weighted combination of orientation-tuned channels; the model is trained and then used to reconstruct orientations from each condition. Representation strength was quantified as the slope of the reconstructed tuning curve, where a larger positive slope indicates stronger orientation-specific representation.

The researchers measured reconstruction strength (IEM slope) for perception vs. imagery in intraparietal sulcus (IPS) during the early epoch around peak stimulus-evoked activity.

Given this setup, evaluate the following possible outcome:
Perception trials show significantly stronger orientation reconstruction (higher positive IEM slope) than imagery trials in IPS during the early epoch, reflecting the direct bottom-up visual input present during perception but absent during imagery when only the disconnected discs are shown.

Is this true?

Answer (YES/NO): NO